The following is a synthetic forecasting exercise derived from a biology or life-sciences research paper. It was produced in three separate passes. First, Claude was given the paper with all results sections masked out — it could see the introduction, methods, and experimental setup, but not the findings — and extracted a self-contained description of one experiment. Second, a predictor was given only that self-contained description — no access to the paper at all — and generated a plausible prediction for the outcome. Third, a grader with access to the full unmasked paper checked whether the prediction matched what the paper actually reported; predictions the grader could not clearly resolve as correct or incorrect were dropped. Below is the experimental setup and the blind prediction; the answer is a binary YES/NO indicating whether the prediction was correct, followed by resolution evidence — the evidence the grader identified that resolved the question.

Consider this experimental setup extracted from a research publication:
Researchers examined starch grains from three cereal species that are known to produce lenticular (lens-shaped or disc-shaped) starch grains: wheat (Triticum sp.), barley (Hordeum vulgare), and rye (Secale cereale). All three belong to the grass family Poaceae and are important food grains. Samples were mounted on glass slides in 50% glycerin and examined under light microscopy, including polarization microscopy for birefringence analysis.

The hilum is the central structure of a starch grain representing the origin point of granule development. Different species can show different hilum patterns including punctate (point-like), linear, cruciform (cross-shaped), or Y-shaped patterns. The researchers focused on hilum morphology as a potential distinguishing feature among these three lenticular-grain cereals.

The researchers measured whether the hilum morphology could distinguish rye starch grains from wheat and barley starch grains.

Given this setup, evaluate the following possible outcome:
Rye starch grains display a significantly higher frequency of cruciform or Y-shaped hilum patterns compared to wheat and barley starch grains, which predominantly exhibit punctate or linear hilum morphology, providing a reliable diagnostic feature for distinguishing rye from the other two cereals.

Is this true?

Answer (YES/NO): NO